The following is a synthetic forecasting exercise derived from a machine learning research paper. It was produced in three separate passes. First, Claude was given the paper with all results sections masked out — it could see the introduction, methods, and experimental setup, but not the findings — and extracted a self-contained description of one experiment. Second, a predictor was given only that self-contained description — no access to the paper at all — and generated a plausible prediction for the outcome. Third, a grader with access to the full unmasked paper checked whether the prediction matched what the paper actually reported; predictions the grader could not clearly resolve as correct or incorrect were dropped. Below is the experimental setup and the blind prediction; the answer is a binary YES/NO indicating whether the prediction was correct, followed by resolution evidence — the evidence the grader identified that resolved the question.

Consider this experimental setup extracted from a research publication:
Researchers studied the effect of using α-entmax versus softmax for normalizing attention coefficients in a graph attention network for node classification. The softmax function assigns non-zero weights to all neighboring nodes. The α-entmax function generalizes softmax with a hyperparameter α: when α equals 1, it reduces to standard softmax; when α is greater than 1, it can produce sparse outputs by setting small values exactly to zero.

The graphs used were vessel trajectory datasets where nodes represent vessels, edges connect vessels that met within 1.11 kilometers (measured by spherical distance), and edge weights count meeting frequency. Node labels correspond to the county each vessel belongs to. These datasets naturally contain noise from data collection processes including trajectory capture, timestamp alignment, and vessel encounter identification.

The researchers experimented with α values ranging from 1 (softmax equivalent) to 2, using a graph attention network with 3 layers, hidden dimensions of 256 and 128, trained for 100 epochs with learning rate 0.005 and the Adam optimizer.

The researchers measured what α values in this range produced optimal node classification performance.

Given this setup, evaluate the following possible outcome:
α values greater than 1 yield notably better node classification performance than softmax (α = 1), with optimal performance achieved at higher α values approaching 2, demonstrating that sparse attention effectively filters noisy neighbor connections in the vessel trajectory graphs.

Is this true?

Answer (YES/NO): NO